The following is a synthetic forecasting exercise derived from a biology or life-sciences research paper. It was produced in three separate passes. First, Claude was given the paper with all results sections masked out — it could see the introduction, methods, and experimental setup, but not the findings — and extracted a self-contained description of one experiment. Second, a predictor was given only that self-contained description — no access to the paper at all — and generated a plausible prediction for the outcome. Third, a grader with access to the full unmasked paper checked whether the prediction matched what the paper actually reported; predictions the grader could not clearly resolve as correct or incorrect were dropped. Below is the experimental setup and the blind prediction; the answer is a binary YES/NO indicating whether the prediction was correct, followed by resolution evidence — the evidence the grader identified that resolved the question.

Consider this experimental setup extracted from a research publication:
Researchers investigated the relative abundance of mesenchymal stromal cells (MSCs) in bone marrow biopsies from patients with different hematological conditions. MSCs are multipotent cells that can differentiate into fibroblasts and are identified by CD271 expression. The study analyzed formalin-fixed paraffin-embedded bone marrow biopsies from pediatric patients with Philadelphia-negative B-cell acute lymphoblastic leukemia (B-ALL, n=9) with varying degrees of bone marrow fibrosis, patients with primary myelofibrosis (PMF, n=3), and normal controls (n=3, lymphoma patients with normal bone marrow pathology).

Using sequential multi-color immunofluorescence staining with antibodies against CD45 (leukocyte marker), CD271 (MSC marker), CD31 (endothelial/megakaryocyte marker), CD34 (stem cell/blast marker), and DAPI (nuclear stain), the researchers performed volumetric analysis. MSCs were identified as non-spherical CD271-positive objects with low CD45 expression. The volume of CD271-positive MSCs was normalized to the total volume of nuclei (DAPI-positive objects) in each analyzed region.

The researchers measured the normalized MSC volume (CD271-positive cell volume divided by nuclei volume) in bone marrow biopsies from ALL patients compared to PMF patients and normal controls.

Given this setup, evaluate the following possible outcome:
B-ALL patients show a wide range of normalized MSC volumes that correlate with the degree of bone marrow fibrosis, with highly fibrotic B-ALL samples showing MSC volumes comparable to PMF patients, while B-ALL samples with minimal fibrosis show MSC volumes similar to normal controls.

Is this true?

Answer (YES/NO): YES